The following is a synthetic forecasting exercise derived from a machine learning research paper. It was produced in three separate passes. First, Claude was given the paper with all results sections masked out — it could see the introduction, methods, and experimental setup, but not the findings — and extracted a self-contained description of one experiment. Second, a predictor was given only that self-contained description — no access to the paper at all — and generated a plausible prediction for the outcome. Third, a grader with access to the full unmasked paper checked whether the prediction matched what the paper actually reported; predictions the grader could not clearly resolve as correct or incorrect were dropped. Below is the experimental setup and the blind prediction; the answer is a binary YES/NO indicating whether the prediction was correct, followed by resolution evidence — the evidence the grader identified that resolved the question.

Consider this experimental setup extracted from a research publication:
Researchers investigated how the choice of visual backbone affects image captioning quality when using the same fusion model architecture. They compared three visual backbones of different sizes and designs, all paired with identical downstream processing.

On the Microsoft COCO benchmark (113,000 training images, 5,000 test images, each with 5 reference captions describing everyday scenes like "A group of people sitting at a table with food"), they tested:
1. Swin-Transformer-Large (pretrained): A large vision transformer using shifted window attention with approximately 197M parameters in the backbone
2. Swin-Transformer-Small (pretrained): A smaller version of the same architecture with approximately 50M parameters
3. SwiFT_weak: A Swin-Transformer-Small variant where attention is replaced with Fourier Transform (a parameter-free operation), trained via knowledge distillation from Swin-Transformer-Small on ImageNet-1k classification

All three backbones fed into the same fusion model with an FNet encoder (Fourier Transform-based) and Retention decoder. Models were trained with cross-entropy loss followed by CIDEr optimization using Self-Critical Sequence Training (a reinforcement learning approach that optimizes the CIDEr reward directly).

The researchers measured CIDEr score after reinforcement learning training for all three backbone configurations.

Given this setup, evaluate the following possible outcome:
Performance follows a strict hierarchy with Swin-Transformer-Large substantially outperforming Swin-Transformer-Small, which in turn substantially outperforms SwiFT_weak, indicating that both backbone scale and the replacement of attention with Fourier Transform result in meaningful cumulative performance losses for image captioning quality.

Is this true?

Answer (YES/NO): NO